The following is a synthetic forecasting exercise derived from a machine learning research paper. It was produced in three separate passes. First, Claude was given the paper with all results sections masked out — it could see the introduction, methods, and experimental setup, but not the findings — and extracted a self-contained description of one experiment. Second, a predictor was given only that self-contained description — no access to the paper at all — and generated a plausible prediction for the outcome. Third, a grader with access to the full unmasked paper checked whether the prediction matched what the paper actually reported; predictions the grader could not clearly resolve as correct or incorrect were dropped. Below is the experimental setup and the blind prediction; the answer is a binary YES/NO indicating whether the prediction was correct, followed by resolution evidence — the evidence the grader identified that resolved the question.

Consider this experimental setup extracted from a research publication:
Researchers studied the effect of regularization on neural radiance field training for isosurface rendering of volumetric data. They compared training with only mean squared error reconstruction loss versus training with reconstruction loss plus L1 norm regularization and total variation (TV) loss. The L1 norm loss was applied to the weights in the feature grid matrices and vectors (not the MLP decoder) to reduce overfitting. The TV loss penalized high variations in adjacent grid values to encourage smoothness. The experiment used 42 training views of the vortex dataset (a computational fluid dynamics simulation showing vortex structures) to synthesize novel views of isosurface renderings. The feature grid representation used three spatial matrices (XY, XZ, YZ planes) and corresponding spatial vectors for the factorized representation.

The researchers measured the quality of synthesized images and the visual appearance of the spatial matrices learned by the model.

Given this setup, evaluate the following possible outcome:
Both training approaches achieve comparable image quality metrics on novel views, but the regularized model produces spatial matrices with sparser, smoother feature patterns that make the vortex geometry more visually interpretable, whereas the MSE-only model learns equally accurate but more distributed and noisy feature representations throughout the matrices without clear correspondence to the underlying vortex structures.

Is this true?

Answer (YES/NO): NO